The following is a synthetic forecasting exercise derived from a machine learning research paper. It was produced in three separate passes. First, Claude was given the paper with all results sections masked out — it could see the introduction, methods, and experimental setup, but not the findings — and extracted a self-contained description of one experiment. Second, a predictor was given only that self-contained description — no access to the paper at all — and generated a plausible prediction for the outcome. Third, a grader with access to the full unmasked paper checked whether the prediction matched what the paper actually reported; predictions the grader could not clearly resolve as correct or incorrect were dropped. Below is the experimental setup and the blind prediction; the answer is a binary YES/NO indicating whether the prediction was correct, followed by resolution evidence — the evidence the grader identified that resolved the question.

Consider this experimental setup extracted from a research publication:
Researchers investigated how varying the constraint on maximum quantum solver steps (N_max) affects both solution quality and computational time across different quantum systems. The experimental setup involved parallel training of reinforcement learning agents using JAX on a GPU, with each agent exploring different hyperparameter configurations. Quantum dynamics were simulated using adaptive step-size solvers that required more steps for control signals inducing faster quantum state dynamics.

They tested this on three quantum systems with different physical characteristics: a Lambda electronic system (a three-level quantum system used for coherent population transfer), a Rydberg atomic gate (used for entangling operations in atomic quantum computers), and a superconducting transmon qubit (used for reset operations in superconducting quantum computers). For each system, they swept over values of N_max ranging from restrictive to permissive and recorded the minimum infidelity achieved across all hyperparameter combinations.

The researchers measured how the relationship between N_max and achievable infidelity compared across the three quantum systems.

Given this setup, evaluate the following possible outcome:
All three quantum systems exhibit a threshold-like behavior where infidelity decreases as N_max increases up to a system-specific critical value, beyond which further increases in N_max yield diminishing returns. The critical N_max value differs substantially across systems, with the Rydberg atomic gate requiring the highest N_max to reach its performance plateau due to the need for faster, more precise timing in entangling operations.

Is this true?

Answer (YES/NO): NO